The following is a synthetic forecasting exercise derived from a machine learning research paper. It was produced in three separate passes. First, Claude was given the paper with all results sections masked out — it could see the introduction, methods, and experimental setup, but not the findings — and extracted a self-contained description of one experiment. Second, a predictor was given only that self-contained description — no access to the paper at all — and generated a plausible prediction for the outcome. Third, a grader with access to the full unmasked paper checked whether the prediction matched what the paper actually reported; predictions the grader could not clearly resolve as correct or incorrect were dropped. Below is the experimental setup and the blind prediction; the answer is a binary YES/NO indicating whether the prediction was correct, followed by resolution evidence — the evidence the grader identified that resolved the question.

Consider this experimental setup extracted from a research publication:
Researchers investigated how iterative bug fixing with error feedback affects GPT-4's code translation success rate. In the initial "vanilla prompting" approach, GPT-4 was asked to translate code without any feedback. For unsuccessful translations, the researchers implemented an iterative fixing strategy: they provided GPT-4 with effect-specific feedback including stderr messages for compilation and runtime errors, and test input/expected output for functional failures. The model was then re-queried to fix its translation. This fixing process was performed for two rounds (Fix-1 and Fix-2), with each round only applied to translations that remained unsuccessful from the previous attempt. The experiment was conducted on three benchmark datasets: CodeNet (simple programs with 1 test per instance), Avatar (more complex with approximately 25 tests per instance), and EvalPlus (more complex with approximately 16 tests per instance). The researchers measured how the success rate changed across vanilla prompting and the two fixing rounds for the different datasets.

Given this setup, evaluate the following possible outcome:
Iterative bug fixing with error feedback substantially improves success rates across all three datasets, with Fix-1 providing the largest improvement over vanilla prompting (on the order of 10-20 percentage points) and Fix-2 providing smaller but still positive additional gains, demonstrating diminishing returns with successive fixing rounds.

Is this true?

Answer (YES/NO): YES